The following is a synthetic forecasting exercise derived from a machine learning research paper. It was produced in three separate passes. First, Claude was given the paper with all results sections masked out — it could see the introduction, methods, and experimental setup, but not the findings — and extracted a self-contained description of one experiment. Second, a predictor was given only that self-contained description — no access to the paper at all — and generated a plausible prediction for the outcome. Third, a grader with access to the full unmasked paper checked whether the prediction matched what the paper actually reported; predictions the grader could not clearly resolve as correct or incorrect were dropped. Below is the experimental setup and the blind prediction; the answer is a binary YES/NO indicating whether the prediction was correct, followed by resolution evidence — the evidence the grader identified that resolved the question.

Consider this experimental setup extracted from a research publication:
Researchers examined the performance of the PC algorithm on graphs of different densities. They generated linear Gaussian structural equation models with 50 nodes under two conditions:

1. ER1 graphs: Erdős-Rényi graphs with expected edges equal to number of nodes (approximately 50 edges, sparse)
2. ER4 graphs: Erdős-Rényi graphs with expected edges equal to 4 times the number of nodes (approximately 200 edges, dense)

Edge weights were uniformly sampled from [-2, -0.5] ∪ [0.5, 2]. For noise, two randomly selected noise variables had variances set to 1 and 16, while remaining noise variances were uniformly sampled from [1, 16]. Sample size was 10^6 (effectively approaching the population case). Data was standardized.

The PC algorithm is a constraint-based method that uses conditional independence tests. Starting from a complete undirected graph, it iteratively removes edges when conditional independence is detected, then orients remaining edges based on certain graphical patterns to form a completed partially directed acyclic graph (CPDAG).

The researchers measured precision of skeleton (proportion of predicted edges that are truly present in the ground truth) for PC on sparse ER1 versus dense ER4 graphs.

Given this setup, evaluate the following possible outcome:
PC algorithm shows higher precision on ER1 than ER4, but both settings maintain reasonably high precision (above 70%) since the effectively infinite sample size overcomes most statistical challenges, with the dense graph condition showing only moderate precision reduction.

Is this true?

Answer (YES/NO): NO